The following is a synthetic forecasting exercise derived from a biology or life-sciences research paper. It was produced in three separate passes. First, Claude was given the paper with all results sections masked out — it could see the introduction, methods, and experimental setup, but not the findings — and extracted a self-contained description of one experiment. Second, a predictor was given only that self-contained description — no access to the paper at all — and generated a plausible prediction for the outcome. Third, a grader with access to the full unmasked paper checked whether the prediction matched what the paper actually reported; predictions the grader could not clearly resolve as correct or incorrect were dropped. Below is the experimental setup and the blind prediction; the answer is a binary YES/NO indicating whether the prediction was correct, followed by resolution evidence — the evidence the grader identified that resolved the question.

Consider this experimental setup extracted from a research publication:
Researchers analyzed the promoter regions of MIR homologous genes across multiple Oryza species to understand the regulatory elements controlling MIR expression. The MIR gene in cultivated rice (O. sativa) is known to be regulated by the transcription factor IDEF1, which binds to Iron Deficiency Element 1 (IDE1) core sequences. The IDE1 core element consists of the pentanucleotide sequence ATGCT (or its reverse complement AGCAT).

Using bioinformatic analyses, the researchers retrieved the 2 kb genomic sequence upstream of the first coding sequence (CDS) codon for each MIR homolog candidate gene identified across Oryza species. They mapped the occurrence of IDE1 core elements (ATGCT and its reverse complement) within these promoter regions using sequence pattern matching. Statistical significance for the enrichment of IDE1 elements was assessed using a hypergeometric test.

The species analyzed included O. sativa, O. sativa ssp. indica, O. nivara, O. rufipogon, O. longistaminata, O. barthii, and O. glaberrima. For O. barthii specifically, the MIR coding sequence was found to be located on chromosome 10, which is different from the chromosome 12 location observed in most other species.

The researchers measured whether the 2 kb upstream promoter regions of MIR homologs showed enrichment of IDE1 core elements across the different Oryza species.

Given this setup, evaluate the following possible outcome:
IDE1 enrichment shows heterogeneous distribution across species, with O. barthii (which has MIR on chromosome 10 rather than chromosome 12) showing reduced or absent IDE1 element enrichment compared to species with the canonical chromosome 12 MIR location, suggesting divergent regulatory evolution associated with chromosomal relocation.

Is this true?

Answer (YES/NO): YES